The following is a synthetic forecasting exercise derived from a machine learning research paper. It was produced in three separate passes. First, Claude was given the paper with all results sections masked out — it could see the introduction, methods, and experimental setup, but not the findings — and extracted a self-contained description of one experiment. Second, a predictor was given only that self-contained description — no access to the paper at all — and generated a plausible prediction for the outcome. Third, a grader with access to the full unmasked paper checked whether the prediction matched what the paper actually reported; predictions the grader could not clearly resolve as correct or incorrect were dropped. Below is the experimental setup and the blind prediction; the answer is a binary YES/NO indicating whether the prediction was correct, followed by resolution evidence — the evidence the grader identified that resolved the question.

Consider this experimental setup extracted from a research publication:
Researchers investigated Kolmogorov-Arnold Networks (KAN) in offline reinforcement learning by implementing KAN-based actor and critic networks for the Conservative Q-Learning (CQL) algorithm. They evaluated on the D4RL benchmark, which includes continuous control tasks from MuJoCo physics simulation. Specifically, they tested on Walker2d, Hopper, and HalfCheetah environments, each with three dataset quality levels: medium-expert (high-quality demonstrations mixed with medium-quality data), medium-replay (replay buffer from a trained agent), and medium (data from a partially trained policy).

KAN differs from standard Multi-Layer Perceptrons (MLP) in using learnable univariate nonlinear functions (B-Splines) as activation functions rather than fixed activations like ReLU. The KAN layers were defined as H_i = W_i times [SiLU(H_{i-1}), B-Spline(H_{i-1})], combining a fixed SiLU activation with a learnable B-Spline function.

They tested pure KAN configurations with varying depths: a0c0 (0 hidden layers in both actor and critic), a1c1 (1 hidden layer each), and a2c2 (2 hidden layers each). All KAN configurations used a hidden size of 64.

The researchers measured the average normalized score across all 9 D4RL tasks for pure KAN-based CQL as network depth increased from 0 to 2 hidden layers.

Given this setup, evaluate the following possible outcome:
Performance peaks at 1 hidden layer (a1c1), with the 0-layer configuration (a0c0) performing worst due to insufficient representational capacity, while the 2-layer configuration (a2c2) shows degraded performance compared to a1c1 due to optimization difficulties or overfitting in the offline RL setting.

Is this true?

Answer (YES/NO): NO